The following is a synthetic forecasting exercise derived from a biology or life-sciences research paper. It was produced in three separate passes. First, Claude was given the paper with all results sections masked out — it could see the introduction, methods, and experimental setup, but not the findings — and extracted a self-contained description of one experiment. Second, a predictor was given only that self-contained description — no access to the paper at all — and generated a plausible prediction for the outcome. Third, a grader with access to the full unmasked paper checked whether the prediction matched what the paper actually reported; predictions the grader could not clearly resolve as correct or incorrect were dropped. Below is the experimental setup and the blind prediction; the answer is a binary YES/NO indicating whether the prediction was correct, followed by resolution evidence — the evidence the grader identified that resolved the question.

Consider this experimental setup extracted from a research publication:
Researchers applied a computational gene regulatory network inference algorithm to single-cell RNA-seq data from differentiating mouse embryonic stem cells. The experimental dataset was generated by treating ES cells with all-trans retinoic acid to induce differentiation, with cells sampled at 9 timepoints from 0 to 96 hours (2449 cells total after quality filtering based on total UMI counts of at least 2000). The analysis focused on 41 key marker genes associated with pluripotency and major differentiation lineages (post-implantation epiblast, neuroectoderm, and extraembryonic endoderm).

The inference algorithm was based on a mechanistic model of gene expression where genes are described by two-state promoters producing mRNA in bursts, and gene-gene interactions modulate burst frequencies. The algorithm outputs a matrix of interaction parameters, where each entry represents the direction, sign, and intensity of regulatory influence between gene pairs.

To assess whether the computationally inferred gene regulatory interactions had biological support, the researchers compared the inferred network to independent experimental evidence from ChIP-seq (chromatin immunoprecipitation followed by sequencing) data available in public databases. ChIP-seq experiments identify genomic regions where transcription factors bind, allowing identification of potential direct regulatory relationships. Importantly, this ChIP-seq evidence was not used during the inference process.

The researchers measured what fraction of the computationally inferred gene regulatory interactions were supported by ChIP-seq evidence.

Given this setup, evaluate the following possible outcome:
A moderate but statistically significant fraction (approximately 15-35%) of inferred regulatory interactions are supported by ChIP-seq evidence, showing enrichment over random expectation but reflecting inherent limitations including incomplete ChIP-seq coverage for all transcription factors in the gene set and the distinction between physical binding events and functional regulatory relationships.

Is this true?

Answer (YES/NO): NO